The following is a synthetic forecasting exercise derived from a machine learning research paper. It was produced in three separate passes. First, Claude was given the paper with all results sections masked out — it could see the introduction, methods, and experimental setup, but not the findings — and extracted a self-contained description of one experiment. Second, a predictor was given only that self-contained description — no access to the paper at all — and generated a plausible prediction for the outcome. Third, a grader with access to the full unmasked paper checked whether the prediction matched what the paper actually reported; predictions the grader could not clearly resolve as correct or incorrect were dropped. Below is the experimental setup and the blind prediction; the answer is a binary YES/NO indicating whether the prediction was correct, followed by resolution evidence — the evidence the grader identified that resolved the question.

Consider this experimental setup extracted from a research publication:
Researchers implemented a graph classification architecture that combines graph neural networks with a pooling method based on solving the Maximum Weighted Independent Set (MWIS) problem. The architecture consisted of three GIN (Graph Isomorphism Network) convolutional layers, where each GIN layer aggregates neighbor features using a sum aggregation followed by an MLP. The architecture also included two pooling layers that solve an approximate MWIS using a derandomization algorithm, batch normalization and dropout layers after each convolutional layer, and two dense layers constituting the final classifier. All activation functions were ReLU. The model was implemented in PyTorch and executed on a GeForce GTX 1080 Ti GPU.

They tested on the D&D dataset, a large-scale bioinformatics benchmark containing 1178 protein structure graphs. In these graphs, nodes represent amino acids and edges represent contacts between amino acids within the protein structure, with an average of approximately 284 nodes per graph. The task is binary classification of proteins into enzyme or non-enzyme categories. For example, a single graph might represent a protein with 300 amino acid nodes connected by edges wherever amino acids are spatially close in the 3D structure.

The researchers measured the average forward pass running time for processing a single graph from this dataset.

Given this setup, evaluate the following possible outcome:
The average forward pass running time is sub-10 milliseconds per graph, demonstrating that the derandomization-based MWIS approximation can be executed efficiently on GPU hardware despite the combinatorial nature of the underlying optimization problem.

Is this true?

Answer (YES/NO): NO